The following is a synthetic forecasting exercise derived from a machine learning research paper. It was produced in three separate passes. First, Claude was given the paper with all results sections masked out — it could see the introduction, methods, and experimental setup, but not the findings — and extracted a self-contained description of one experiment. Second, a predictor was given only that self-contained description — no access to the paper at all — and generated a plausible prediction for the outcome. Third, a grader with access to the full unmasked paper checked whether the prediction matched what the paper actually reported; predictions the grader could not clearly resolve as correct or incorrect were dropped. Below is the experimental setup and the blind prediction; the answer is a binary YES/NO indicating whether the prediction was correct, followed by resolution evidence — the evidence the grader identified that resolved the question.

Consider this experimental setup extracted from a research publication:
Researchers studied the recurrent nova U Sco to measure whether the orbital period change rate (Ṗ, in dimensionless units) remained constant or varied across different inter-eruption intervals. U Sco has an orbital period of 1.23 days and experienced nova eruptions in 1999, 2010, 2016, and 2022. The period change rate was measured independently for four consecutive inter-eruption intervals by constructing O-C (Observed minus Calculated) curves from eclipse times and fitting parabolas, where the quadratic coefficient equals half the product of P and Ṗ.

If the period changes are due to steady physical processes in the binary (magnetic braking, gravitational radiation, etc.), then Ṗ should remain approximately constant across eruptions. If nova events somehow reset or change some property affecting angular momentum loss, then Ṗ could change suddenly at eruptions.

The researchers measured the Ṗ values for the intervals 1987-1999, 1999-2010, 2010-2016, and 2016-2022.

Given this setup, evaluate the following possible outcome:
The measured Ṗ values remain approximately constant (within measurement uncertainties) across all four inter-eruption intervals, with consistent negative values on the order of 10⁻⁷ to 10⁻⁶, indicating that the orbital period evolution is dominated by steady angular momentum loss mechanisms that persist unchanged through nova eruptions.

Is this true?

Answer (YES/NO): NO